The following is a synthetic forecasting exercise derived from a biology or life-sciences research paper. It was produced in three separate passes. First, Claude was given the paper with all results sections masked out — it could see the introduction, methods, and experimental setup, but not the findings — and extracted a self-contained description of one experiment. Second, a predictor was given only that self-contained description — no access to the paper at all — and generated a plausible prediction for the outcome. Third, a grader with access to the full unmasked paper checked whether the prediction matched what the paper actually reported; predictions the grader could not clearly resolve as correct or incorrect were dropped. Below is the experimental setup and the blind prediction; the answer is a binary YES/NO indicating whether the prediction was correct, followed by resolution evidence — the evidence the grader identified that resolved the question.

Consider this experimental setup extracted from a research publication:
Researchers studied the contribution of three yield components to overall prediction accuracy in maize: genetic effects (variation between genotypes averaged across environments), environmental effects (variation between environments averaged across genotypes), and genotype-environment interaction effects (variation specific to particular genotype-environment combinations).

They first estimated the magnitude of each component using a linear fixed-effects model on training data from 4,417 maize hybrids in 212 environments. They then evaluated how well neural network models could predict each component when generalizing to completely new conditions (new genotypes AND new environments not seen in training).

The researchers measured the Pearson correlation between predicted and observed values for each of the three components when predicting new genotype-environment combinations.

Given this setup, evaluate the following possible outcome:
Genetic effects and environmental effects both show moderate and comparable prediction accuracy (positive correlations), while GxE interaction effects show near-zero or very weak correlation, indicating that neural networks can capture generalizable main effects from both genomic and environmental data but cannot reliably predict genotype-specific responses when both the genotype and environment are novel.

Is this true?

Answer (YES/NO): NO